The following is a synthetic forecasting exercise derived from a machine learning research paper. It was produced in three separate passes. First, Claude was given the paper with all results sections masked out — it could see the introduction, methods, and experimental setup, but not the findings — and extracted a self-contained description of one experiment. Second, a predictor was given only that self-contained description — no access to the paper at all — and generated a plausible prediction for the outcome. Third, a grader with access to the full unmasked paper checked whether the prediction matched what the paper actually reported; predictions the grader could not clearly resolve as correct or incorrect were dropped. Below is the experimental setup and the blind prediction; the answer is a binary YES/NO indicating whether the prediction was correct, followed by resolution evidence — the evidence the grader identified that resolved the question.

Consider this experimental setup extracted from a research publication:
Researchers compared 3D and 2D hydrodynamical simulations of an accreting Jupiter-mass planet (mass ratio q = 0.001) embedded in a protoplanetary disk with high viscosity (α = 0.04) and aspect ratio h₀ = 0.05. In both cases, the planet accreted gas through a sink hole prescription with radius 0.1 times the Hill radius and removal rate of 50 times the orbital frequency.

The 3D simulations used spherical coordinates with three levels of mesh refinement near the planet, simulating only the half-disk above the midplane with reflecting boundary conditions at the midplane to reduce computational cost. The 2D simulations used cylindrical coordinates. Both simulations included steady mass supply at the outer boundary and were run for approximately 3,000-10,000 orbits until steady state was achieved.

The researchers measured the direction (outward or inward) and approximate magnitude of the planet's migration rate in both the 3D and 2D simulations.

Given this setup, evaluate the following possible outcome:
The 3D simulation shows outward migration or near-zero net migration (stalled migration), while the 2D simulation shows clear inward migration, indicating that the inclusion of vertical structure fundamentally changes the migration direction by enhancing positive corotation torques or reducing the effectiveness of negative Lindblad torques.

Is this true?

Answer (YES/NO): NO